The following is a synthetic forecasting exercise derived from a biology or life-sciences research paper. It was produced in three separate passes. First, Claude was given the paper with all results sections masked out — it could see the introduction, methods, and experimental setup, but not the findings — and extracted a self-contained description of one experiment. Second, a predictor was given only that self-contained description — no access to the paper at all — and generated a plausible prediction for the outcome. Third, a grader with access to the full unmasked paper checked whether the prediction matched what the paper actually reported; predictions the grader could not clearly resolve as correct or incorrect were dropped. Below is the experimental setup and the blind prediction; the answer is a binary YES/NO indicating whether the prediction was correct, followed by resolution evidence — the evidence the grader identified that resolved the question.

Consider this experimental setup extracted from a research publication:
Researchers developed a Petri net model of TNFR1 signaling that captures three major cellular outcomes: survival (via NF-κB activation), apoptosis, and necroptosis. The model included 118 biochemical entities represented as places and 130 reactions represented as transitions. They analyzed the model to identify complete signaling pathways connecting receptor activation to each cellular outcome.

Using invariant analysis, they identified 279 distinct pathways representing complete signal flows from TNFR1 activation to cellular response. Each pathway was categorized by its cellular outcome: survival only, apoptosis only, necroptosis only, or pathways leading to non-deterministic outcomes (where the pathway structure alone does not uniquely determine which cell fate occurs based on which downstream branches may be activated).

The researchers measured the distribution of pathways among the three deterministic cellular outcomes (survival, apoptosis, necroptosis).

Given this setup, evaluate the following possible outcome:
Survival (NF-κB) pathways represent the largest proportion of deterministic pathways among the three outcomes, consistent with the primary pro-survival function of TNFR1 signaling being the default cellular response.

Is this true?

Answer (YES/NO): YES